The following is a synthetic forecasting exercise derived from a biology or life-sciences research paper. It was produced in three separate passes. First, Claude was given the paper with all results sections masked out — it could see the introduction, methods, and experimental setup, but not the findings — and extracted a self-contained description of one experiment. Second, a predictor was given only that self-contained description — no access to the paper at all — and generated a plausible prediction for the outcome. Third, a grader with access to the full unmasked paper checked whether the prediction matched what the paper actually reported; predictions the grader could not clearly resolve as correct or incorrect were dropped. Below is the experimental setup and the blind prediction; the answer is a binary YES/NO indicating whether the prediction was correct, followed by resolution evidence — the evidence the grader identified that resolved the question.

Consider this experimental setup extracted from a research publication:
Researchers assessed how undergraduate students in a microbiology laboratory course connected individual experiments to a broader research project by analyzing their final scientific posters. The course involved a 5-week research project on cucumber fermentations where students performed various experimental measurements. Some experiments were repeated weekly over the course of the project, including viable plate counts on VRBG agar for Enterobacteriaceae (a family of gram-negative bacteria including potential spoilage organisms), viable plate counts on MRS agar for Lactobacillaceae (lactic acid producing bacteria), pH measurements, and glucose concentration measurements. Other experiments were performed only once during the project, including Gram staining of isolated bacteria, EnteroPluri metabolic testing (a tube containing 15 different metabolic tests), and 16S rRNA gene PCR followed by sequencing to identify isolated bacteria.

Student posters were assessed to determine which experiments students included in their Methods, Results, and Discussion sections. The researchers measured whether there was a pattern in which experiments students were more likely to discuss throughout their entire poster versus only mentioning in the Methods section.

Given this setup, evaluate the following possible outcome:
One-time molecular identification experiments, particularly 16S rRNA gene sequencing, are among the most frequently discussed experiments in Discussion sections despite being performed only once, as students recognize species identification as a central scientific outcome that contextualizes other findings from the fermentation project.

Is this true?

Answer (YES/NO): NO